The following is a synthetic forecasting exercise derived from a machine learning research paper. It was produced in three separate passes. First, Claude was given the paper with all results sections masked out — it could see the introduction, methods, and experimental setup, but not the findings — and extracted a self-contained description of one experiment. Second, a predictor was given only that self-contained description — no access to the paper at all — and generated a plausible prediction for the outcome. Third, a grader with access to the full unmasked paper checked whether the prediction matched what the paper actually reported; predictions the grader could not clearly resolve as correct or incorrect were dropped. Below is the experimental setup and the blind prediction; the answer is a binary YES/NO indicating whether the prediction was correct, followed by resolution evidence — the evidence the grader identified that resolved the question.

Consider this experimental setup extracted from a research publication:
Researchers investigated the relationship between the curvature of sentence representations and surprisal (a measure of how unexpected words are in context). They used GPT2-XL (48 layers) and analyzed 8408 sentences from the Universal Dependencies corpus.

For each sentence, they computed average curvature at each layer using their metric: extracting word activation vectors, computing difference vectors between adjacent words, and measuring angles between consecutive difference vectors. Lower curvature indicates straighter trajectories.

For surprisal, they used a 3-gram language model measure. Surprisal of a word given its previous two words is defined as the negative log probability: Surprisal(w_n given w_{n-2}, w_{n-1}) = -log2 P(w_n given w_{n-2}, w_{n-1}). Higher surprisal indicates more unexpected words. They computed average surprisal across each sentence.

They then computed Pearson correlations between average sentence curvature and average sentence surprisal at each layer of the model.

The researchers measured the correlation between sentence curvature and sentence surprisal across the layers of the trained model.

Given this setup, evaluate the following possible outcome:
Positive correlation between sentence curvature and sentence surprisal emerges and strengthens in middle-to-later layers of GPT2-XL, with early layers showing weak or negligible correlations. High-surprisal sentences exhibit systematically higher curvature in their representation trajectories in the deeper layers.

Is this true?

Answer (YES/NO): YES